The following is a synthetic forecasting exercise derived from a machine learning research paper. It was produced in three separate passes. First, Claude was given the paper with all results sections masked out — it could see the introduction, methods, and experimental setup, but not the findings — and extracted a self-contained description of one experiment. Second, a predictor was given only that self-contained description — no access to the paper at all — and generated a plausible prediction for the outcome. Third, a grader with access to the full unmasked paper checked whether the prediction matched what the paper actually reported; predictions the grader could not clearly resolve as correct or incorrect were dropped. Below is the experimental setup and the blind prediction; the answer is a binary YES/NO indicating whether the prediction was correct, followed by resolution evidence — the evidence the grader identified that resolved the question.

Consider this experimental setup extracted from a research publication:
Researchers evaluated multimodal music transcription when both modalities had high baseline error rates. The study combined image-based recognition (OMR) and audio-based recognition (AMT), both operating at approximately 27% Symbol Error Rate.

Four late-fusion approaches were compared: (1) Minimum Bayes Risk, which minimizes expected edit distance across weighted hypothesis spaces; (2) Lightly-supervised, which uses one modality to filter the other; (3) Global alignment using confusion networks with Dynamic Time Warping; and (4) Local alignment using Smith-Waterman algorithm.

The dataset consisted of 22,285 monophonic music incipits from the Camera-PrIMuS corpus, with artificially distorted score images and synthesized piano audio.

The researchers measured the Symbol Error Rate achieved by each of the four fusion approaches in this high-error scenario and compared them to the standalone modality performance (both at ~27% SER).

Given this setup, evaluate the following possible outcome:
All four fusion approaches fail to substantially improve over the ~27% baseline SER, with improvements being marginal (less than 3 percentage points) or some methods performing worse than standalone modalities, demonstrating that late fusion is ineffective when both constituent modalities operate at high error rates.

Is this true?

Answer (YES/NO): NO